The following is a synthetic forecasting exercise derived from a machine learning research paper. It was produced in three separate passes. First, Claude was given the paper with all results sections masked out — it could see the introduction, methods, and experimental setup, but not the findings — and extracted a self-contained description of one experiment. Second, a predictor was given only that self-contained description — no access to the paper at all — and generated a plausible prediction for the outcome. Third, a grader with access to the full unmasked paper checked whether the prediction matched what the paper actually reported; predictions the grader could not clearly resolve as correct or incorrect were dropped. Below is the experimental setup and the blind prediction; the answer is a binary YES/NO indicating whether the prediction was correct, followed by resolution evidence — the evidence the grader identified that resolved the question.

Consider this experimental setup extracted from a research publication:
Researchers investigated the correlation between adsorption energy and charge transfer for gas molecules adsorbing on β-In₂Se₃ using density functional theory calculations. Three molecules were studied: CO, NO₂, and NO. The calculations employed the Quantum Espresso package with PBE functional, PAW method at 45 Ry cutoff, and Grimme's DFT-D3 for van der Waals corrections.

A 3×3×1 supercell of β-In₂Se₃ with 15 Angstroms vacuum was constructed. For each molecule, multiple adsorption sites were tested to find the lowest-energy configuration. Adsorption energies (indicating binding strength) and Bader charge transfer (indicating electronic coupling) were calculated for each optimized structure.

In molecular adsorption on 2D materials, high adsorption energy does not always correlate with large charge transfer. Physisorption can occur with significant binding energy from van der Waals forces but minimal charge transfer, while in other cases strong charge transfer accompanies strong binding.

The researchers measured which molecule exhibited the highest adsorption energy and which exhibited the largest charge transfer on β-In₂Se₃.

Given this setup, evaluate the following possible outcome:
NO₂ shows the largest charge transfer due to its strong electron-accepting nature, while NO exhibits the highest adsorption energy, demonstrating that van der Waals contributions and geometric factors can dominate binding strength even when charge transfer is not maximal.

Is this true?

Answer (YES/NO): YES